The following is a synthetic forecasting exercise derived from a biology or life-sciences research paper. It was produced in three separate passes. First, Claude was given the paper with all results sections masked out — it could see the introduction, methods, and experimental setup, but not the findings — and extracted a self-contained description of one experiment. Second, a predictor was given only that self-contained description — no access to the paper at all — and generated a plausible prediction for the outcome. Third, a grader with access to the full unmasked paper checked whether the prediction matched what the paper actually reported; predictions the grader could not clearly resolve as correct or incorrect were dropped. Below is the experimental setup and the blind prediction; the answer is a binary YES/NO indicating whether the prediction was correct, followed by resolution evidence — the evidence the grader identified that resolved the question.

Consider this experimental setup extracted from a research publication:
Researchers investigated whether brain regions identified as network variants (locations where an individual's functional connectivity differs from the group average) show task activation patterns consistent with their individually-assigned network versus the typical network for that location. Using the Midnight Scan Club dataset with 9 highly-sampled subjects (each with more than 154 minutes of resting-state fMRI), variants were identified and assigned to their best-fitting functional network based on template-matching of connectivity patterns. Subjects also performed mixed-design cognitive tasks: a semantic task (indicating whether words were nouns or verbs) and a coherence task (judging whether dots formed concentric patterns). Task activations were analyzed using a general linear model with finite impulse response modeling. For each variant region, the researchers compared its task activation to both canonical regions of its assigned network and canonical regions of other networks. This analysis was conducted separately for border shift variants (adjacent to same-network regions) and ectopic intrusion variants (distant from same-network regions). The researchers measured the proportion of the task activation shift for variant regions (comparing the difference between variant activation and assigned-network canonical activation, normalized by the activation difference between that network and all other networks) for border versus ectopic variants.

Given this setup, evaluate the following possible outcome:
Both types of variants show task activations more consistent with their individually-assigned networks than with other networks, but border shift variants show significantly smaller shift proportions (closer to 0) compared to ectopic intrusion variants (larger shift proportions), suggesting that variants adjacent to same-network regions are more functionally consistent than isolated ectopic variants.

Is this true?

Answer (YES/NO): NO